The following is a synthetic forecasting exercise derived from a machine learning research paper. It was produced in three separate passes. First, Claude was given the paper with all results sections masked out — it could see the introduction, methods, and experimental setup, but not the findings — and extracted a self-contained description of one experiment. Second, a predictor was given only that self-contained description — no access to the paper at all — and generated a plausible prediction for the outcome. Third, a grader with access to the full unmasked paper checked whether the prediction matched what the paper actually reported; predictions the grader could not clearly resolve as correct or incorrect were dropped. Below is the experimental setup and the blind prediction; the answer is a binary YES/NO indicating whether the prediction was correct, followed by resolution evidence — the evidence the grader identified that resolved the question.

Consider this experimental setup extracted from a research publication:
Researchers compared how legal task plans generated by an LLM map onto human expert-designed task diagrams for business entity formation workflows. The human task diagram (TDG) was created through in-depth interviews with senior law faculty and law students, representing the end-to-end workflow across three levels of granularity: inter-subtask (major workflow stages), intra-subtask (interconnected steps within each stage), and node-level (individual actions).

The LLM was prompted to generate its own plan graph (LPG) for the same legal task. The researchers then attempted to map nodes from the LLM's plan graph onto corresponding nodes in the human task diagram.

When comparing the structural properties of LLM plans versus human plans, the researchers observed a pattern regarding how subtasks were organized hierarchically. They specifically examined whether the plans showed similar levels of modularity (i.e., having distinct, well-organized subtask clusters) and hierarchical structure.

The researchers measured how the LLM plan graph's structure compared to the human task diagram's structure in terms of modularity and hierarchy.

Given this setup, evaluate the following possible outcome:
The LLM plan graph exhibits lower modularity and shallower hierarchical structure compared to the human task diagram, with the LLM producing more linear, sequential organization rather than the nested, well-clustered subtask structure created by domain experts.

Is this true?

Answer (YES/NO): YES